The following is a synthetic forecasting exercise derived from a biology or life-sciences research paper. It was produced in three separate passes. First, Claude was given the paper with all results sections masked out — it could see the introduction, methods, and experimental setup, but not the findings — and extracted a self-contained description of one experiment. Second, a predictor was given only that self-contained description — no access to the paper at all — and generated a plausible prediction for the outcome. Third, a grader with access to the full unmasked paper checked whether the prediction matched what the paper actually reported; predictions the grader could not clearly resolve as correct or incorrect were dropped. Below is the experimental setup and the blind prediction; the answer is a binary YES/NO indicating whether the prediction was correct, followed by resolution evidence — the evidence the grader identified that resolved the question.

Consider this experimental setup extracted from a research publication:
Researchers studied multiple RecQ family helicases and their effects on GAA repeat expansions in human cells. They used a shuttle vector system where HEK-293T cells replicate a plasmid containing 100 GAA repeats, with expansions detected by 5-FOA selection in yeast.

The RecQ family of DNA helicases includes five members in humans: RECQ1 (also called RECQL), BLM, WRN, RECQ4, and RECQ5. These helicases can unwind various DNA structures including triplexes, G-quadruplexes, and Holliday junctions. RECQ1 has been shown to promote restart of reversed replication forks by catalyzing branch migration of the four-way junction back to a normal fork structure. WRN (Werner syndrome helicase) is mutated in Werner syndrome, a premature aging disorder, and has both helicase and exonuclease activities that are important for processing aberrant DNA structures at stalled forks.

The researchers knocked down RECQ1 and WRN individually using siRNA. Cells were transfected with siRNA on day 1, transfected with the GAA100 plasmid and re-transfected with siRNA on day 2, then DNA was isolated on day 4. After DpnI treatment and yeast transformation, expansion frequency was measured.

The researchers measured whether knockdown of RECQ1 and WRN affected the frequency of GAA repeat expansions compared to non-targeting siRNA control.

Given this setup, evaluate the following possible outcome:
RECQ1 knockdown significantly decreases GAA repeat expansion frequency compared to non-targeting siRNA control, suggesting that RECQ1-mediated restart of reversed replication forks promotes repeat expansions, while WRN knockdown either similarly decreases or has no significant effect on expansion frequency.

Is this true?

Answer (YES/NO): NO